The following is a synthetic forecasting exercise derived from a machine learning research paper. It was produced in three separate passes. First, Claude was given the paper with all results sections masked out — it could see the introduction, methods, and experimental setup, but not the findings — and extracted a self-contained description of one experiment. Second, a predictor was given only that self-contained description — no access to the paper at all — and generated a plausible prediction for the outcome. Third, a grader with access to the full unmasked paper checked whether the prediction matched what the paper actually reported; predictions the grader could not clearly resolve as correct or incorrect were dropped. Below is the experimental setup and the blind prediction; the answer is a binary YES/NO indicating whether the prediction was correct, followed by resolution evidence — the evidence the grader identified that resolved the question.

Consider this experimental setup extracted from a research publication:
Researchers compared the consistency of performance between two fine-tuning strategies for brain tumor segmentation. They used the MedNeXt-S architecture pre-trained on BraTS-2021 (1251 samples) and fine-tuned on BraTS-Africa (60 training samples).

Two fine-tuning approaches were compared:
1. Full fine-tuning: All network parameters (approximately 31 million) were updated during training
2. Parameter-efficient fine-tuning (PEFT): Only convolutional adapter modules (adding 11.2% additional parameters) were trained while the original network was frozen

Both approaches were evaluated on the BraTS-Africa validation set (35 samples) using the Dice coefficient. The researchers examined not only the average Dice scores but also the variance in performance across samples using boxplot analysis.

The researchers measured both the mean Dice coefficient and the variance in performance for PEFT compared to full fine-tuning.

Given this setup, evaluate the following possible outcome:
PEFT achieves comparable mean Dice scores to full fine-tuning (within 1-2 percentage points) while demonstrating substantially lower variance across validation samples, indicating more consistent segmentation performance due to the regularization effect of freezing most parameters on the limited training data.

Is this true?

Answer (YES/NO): NO